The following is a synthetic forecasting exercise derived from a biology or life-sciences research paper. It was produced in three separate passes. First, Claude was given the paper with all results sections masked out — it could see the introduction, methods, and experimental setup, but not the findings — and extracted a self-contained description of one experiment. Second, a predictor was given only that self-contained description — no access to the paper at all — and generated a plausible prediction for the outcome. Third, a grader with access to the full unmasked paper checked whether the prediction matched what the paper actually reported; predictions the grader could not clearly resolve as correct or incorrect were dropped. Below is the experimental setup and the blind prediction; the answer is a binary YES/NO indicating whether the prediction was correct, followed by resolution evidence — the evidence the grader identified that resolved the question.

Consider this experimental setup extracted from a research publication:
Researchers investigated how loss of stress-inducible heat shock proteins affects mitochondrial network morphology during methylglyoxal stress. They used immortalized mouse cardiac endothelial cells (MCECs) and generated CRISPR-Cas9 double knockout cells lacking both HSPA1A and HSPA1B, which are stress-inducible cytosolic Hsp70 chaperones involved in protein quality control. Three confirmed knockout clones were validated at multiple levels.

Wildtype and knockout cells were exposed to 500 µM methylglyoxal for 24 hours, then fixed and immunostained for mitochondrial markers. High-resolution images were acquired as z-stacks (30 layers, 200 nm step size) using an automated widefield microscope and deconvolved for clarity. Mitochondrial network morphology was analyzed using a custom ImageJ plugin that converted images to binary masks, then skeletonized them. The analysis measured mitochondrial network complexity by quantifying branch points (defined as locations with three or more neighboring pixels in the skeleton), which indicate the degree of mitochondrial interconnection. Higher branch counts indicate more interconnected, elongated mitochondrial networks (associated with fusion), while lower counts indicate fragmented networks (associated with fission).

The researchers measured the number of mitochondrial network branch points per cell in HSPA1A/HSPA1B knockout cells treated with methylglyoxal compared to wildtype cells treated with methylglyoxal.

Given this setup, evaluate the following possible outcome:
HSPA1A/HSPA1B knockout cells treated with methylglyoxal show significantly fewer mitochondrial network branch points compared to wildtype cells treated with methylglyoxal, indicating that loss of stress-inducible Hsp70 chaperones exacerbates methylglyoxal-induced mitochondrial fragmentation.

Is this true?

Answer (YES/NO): NO